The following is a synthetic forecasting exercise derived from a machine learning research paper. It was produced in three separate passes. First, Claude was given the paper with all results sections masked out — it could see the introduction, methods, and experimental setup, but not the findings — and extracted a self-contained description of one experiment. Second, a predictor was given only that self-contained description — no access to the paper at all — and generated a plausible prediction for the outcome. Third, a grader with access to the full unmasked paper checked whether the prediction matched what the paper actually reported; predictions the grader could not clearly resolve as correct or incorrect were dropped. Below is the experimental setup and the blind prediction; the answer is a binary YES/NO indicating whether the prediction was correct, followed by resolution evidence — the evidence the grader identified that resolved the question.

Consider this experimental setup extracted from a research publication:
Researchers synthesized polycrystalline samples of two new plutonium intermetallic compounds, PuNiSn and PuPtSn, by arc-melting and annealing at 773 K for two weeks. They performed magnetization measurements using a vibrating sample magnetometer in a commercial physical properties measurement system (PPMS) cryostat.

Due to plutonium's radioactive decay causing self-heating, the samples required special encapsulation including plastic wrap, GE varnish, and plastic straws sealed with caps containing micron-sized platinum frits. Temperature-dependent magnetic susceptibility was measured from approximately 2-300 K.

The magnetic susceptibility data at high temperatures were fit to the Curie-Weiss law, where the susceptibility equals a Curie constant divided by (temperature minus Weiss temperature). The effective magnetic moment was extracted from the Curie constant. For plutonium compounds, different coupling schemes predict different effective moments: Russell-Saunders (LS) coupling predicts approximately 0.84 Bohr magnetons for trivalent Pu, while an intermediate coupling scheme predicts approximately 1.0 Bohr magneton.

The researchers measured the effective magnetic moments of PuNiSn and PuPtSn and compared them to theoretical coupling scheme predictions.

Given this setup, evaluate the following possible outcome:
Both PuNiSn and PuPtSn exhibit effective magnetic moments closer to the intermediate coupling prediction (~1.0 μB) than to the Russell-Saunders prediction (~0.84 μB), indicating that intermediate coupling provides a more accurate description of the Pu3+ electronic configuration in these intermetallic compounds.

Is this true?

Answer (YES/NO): NO